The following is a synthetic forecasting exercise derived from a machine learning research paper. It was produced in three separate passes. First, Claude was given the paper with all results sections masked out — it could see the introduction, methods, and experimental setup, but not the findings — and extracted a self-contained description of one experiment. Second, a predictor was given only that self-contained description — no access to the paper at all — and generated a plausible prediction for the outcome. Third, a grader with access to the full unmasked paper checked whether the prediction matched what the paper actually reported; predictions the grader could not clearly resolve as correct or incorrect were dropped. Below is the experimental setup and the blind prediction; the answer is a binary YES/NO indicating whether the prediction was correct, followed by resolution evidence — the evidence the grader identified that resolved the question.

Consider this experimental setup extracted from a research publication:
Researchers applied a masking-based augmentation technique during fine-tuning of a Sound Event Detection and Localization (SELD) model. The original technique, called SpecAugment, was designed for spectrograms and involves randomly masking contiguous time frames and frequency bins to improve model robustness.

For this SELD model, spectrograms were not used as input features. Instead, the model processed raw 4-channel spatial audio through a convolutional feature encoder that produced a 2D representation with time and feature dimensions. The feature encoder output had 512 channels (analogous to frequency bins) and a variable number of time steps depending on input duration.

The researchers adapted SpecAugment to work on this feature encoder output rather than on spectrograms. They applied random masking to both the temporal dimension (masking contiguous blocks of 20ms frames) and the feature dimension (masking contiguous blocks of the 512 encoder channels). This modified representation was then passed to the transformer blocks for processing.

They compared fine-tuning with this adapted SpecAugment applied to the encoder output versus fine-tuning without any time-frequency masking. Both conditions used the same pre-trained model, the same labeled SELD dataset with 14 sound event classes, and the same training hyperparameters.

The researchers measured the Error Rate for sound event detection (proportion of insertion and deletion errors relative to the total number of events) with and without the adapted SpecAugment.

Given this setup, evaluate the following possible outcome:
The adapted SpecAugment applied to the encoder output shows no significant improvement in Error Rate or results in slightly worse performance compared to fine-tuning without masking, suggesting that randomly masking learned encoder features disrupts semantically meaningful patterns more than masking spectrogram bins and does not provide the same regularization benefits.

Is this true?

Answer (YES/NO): NO